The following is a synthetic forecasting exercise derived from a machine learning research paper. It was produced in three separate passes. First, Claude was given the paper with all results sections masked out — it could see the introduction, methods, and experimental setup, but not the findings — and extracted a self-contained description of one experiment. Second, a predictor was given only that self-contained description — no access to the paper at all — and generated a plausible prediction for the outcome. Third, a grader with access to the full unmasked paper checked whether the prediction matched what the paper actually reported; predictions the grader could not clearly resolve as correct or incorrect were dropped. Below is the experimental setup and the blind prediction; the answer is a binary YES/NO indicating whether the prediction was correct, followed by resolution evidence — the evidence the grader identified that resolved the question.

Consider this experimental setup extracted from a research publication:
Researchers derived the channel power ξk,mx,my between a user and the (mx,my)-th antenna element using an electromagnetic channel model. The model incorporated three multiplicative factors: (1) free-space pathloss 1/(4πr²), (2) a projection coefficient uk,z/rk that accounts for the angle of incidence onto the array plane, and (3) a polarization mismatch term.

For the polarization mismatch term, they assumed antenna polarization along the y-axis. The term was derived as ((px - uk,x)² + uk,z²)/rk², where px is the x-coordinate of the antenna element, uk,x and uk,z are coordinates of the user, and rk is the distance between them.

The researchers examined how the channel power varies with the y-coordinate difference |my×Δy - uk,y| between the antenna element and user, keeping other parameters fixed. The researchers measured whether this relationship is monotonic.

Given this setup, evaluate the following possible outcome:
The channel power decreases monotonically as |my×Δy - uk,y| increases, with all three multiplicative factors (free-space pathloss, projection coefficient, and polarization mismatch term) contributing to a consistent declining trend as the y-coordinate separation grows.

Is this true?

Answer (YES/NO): YES